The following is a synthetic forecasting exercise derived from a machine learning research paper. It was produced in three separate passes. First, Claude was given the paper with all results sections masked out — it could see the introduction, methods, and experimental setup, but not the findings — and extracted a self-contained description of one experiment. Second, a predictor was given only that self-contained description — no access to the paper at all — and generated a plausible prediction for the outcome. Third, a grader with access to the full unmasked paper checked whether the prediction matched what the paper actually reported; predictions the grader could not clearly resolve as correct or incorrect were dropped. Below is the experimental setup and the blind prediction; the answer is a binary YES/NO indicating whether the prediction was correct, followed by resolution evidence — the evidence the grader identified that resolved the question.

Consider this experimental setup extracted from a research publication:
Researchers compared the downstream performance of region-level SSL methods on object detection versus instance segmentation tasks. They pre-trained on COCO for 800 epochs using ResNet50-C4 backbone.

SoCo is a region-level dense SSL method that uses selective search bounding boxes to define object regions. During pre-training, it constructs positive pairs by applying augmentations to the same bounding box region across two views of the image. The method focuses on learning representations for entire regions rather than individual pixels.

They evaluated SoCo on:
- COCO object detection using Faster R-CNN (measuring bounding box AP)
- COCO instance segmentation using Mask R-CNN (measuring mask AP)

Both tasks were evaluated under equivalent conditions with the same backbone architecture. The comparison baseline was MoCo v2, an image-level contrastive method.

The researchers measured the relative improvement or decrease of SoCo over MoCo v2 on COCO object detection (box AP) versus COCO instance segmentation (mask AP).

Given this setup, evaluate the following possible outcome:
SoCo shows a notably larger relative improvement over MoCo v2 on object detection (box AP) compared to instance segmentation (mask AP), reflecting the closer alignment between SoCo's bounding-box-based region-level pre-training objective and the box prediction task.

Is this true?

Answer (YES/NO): YES